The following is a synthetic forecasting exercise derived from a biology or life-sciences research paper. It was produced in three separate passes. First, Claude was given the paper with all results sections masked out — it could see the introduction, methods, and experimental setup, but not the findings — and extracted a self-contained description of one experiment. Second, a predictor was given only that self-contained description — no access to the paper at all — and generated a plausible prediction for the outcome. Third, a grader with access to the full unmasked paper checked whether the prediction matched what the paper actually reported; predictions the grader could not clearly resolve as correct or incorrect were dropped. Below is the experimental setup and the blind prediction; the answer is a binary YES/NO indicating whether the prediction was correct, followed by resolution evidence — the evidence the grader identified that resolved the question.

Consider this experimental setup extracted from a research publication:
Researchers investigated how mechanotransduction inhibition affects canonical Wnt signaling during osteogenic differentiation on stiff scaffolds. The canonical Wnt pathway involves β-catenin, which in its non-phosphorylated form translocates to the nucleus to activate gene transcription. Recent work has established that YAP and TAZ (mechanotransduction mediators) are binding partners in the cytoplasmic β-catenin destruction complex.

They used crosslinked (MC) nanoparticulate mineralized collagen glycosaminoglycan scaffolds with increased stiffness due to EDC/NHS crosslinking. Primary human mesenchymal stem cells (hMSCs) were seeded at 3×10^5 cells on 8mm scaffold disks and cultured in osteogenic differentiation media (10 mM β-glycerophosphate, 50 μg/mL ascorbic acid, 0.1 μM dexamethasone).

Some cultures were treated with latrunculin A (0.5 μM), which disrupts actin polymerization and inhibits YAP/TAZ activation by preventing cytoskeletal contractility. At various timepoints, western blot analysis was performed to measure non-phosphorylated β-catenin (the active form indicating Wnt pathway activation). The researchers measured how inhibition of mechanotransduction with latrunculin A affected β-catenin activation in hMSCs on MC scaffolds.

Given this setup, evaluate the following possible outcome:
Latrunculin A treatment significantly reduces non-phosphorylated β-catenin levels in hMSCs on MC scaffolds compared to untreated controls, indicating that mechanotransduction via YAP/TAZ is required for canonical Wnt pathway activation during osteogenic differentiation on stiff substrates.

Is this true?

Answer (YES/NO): YES